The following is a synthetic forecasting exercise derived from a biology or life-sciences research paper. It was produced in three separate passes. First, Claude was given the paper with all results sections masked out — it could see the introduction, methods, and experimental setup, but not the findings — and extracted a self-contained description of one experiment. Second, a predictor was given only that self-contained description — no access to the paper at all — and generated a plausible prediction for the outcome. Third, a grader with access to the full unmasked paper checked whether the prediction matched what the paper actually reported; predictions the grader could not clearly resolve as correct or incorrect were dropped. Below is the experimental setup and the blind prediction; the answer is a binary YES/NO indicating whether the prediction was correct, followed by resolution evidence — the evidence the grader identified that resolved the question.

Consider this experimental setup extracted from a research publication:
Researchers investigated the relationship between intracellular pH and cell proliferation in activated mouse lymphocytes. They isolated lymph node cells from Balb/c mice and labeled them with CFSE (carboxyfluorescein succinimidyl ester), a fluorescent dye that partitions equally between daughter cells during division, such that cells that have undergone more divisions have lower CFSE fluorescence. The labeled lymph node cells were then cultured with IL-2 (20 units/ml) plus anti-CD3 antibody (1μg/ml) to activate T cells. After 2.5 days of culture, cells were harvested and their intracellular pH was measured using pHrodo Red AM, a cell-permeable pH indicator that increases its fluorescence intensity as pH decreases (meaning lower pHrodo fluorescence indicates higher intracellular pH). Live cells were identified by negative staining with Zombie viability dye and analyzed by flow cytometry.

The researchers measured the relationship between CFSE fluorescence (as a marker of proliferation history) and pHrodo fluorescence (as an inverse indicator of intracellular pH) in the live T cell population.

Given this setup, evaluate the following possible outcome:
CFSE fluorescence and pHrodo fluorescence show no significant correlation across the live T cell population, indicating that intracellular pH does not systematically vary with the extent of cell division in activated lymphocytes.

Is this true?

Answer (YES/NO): NO